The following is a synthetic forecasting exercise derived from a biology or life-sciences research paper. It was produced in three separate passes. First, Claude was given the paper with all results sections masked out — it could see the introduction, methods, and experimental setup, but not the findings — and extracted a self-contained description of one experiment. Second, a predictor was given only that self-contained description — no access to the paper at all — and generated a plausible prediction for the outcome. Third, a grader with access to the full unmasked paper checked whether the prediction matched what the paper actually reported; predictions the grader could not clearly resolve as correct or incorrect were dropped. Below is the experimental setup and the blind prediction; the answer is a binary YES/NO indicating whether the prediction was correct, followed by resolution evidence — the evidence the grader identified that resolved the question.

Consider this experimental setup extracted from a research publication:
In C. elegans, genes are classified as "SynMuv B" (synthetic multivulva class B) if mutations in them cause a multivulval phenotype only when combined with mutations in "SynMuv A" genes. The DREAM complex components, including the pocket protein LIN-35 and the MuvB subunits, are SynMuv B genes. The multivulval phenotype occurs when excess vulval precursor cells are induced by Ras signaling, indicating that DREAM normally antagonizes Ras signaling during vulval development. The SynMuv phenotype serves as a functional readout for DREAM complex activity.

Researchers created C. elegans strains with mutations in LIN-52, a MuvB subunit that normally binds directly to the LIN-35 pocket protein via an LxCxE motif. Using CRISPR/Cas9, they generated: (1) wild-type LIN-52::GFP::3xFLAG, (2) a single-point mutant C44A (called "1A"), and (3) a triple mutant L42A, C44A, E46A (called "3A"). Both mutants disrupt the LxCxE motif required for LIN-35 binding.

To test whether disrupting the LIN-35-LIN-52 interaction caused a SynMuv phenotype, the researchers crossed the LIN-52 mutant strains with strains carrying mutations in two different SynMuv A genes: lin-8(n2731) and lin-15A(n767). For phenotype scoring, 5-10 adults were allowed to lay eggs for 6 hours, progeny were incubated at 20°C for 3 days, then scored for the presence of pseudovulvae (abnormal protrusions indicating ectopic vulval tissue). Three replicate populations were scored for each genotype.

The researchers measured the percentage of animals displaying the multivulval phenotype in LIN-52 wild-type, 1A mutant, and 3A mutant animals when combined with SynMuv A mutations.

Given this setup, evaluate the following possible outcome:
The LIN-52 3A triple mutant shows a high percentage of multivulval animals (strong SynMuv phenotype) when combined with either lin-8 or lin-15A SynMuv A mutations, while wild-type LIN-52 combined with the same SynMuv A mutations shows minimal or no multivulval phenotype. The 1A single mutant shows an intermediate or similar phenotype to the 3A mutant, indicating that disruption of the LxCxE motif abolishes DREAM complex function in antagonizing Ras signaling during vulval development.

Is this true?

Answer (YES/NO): NO